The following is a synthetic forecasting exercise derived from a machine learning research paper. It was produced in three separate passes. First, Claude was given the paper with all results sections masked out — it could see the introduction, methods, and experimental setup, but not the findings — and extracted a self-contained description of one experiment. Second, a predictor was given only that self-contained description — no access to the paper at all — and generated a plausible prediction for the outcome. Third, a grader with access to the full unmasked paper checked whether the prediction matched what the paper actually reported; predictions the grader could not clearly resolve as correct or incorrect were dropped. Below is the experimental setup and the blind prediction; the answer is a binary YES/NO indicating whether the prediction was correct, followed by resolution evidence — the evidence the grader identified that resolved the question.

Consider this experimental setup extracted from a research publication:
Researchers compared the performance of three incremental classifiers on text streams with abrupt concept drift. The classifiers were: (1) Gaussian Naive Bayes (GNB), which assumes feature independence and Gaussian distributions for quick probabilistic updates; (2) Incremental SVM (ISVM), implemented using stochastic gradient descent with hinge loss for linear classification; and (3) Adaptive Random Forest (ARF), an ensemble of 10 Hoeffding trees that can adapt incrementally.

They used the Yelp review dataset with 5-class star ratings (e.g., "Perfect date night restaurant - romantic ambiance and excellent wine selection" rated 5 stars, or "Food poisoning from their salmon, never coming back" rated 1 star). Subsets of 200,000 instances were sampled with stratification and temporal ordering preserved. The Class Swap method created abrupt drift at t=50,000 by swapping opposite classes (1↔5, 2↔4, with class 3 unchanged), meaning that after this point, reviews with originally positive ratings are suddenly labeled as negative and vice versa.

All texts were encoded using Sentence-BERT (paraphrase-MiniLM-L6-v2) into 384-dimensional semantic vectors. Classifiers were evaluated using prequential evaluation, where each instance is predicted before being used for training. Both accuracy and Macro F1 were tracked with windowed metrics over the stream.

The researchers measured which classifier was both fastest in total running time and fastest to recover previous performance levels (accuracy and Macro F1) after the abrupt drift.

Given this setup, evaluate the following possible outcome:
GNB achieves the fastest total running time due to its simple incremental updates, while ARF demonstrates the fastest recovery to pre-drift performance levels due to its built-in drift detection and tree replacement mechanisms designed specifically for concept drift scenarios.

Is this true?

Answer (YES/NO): NO